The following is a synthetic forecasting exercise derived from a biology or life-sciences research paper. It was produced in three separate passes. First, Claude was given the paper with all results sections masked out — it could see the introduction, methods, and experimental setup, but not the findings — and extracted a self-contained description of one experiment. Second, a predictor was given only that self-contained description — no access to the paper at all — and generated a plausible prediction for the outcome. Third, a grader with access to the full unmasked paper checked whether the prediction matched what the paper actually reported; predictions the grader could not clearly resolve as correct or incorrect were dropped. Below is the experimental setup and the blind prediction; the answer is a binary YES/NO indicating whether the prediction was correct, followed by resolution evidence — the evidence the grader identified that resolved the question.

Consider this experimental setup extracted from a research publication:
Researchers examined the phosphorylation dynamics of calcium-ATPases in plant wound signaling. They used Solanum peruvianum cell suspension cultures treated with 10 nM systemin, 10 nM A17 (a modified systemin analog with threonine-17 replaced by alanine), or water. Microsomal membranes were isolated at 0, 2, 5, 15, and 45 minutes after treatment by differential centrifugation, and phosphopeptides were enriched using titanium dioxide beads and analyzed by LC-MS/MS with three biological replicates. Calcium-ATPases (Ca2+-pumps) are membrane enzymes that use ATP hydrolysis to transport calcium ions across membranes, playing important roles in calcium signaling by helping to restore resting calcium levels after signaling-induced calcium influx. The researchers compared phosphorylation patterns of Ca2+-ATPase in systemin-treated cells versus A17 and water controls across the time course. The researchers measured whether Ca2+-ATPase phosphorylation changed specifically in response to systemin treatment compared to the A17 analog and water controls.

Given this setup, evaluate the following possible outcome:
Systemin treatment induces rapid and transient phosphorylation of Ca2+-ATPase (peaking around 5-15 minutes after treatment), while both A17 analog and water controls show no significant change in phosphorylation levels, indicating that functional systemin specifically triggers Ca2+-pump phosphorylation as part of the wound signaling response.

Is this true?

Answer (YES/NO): YES